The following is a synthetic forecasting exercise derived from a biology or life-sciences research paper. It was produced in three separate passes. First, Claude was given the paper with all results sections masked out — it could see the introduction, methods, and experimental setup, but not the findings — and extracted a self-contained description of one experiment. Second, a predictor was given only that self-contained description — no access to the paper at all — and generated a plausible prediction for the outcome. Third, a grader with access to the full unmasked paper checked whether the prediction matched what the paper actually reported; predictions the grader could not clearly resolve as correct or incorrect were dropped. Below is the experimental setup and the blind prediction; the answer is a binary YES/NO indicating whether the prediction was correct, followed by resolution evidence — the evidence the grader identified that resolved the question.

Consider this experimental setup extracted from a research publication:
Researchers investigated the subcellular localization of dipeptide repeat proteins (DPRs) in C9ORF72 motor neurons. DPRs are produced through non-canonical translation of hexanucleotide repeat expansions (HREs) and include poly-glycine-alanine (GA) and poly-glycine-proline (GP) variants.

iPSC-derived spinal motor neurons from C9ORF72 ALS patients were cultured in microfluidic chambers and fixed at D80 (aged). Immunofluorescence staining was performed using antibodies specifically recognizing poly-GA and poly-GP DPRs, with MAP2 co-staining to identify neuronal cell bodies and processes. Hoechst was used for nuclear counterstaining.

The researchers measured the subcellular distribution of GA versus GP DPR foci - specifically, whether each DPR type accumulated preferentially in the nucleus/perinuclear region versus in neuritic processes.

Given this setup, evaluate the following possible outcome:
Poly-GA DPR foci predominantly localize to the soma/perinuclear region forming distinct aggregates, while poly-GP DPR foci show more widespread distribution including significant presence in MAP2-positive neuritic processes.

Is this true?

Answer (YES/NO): YES